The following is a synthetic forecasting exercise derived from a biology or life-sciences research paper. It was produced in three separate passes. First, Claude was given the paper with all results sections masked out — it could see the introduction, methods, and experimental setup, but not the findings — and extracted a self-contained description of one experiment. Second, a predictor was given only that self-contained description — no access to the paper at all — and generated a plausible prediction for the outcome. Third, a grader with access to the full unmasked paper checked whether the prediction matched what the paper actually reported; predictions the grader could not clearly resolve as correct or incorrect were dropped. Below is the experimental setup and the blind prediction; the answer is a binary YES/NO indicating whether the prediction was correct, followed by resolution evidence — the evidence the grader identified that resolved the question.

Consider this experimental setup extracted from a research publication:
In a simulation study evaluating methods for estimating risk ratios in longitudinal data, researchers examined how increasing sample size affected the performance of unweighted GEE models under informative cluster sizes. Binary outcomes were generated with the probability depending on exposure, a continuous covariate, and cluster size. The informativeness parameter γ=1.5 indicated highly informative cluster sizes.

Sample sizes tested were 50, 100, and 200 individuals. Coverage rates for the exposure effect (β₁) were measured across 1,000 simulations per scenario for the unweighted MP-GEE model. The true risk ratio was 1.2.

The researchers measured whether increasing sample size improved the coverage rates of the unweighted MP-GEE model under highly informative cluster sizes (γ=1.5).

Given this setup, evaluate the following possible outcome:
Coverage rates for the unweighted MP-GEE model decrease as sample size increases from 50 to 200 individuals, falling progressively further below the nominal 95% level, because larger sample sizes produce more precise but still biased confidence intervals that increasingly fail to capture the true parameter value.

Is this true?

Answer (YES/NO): NO